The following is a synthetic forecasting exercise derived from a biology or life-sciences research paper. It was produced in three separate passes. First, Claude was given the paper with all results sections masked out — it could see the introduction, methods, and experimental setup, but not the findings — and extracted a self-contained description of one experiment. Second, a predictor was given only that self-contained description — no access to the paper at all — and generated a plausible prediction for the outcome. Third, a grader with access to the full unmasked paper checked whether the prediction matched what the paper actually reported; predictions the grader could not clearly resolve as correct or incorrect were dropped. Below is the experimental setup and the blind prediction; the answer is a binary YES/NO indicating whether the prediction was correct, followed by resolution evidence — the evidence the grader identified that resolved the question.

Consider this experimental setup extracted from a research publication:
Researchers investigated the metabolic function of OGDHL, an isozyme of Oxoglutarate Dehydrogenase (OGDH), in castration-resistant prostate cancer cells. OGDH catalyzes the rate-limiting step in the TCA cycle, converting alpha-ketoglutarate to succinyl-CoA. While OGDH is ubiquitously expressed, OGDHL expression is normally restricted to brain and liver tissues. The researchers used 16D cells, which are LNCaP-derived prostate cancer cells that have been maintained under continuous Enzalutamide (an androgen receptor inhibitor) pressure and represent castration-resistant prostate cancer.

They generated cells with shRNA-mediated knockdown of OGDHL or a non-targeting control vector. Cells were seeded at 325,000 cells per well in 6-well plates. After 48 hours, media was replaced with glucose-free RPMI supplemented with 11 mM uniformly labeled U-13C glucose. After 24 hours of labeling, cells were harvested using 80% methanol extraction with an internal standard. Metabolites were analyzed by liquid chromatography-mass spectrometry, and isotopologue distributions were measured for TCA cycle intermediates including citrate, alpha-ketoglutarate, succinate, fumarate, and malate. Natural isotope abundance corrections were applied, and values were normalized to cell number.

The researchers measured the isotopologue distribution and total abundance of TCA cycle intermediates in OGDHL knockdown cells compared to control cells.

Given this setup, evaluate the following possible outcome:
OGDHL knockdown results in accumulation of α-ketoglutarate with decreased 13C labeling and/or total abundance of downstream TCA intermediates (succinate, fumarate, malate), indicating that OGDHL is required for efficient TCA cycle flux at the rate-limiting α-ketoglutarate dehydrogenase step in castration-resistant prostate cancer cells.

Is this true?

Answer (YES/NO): NO